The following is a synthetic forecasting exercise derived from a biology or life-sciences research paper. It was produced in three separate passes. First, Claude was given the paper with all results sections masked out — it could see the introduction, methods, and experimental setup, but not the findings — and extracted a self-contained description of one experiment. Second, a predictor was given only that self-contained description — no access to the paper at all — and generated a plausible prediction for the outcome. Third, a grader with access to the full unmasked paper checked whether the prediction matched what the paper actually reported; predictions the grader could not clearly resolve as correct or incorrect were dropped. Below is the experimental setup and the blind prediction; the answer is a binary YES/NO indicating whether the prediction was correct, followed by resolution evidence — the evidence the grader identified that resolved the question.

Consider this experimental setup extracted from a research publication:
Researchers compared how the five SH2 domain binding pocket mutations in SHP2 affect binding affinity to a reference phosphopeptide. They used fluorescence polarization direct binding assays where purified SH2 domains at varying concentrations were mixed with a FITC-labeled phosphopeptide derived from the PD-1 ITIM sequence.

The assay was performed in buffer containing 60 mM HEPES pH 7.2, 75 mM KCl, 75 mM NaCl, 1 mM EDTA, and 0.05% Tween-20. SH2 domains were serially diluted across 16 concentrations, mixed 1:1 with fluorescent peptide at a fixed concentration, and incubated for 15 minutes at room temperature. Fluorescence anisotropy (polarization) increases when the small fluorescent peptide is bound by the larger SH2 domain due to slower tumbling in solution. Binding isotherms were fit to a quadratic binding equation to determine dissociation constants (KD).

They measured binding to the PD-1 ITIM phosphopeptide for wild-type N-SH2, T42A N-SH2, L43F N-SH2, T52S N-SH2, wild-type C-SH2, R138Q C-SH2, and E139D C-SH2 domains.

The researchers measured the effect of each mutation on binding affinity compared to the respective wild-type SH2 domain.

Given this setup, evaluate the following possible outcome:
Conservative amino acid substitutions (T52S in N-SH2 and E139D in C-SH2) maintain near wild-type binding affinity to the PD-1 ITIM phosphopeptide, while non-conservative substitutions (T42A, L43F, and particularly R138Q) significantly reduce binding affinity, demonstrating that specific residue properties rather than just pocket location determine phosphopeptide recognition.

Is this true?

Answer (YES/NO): NO